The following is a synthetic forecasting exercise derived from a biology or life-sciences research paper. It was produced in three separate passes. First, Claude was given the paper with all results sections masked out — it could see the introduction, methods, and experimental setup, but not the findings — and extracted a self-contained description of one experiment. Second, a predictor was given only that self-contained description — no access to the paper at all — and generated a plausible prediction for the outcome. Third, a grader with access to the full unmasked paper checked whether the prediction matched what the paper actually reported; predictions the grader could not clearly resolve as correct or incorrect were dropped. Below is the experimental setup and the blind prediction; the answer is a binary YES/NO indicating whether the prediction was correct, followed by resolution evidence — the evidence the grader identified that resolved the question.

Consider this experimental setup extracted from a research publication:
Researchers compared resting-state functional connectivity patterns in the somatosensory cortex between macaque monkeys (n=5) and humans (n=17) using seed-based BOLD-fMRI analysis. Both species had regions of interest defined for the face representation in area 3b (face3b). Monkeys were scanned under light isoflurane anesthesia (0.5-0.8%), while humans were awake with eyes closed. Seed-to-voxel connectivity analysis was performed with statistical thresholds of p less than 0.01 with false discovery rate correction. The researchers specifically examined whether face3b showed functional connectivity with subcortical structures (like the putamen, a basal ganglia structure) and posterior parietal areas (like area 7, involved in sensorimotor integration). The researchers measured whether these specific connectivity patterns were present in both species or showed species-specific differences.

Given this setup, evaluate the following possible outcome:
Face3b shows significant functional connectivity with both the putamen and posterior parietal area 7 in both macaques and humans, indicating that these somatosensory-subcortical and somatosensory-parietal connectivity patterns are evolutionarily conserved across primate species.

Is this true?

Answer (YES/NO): NO